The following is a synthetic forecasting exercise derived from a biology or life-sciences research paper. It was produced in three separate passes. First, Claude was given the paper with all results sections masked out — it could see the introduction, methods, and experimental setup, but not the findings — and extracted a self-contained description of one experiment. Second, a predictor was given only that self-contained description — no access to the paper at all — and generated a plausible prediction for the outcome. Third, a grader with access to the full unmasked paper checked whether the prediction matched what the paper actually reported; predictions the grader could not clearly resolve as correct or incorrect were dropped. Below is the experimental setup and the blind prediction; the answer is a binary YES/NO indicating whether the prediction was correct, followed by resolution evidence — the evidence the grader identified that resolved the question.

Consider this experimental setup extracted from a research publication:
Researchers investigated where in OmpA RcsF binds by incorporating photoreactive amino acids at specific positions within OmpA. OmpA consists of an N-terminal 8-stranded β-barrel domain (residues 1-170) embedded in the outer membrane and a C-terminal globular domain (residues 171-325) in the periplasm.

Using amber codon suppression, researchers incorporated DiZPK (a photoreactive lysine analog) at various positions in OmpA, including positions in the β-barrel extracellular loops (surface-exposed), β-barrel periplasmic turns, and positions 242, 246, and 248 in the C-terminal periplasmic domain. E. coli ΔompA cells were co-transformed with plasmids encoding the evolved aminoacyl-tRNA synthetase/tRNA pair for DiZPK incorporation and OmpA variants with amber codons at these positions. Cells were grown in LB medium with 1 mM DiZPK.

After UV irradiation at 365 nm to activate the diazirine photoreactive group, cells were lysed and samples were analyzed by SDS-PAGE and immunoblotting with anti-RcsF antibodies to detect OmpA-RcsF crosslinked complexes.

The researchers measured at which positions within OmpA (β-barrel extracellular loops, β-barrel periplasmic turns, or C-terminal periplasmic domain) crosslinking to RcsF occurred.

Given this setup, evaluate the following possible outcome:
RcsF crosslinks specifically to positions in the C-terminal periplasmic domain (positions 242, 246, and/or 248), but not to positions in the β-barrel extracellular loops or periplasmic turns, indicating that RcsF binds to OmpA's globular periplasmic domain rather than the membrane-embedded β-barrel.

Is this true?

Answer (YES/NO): YES